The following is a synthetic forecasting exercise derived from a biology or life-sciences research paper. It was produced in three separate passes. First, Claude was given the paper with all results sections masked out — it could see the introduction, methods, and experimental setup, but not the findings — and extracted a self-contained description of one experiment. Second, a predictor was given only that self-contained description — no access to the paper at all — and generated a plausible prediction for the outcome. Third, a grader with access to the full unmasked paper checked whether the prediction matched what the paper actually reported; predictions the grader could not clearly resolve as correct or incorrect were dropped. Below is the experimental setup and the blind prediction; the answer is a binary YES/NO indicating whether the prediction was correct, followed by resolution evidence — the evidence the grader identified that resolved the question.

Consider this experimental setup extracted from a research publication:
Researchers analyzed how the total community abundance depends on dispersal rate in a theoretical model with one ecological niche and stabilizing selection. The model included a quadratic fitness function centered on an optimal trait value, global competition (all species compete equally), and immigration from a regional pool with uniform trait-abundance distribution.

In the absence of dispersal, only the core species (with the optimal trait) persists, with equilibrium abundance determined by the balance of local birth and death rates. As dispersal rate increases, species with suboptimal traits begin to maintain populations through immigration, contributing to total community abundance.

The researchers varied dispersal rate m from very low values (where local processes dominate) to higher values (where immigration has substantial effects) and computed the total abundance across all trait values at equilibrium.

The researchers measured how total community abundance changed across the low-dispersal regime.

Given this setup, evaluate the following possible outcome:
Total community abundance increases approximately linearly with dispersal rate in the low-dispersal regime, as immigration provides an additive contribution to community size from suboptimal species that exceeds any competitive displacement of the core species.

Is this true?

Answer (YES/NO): NO